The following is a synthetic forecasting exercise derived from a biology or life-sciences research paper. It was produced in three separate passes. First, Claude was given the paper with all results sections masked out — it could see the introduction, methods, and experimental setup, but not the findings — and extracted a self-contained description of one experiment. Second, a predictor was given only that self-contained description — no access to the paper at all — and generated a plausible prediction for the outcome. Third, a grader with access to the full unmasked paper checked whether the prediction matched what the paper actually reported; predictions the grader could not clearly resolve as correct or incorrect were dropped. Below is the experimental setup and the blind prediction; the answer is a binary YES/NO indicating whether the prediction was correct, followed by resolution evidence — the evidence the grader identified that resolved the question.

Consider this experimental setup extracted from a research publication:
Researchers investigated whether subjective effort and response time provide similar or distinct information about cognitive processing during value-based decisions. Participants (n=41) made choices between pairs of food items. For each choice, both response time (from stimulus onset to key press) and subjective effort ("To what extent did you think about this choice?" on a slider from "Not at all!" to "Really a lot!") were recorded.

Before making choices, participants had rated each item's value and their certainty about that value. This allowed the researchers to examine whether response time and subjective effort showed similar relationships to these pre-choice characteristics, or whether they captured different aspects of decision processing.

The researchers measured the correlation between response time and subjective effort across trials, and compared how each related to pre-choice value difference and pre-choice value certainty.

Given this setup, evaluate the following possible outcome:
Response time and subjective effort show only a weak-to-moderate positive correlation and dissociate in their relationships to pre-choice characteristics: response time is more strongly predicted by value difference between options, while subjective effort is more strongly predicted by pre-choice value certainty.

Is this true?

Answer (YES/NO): NO